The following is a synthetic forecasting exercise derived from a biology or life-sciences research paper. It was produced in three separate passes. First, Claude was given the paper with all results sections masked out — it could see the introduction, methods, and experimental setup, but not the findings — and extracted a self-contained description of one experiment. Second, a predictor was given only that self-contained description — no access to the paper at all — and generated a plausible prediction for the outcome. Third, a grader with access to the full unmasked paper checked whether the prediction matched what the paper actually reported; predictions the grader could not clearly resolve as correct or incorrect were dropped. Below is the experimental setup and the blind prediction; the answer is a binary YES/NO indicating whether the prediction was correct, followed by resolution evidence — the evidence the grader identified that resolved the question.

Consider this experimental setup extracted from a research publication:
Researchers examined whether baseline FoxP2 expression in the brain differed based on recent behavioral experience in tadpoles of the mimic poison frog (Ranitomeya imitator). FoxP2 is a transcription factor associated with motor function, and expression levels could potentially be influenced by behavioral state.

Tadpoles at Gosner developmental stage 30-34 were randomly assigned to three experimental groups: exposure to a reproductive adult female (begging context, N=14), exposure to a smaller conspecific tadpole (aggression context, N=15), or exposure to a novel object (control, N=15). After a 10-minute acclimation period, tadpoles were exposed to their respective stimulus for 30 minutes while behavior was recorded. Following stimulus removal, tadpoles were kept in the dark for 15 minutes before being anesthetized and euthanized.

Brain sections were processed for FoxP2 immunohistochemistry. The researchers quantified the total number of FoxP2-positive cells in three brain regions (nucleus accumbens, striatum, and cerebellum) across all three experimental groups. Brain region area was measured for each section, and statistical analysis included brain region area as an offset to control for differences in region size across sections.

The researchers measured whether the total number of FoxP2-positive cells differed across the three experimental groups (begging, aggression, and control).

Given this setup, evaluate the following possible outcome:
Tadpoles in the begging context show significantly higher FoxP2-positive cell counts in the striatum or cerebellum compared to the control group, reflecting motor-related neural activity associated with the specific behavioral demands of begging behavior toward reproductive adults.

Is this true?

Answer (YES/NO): NO